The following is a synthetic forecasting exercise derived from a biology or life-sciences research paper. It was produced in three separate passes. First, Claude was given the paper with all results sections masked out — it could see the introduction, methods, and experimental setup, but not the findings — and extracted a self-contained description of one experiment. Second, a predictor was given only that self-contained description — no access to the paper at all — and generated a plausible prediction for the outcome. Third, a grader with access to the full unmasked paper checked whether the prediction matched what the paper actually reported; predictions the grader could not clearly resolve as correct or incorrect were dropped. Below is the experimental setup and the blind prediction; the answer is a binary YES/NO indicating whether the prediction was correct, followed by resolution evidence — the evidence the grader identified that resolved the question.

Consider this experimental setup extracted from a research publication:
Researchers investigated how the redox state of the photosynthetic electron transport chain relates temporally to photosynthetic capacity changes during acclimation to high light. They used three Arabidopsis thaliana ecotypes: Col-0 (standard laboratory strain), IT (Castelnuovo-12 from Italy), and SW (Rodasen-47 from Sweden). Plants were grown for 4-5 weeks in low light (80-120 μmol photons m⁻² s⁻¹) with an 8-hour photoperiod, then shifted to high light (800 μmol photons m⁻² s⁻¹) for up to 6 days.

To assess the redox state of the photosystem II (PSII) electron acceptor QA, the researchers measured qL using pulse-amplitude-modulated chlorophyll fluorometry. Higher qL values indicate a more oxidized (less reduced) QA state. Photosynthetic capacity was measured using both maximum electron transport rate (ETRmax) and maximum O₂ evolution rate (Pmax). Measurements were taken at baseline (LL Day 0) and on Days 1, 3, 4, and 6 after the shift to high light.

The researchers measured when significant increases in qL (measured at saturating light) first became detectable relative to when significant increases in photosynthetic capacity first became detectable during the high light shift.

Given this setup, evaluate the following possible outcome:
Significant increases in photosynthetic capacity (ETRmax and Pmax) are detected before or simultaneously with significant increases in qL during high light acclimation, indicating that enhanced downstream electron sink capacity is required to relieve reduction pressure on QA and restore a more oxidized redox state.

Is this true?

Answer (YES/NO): NO